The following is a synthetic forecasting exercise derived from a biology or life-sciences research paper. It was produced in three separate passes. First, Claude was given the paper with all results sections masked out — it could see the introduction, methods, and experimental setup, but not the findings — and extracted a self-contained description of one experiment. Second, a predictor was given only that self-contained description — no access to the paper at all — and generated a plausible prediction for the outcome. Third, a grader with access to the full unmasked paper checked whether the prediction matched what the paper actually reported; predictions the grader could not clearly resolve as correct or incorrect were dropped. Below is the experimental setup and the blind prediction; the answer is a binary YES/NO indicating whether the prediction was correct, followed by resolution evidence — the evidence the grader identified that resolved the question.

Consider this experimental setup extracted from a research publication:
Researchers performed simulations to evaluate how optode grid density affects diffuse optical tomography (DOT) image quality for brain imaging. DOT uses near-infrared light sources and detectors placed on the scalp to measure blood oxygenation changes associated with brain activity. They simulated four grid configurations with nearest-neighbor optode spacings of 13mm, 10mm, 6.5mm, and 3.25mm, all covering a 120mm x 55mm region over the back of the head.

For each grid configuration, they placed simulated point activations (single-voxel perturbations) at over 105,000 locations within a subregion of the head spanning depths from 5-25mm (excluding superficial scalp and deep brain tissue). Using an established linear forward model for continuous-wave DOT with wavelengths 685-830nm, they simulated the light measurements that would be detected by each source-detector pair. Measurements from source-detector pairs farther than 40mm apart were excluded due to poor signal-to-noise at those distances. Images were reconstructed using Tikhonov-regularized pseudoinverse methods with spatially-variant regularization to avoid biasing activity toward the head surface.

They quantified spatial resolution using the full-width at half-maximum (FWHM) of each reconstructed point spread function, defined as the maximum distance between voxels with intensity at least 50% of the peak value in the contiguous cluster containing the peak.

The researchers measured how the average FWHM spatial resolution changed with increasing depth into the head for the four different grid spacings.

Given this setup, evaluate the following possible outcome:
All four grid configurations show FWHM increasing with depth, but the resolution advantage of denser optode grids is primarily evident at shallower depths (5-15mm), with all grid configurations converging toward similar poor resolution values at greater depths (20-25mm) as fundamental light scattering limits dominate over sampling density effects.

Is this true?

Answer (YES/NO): NO